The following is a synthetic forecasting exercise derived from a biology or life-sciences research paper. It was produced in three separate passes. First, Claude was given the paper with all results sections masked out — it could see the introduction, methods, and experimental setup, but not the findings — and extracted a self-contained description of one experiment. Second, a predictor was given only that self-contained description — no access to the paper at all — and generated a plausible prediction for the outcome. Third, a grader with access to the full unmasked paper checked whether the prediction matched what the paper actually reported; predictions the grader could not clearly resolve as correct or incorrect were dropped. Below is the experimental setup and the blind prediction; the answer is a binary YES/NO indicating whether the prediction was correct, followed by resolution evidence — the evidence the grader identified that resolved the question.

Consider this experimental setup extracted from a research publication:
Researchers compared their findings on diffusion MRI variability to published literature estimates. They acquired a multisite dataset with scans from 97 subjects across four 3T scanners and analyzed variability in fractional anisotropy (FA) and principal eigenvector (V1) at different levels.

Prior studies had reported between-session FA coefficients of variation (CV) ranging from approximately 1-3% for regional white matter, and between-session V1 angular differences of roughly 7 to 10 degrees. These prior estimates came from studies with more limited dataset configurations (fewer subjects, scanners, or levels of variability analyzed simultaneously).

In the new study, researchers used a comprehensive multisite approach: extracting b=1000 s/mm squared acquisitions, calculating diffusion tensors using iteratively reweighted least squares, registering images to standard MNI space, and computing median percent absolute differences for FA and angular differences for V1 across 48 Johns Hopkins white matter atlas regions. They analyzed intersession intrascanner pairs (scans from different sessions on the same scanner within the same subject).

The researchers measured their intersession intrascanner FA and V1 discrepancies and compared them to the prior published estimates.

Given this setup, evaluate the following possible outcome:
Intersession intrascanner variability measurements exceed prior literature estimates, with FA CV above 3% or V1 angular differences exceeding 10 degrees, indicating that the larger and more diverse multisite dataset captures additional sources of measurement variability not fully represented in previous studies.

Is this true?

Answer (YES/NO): YES